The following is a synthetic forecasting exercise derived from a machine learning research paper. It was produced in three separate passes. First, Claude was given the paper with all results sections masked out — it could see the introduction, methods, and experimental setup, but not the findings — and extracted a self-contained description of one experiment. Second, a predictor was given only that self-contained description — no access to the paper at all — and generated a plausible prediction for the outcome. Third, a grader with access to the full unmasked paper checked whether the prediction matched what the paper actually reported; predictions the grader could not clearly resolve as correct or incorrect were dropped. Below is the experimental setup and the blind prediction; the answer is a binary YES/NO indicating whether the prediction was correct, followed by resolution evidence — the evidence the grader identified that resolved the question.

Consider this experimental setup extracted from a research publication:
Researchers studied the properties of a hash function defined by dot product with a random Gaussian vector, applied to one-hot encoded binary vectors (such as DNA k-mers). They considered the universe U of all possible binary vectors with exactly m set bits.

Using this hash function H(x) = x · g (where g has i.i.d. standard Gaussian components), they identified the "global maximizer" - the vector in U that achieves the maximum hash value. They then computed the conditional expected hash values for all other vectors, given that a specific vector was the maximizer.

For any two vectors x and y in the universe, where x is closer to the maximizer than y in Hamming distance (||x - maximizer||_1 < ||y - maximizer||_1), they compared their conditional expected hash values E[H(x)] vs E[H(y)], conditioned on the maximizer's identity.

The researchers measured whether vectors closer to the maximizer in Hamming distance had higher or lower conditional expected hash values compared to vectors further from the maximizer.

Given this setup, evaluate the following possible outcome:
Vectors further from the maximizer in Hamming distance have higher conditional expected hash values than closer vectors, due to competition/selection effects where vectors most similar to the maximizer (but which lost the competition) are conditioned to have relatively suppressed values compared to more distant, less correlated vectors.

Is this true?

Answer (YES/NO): NO